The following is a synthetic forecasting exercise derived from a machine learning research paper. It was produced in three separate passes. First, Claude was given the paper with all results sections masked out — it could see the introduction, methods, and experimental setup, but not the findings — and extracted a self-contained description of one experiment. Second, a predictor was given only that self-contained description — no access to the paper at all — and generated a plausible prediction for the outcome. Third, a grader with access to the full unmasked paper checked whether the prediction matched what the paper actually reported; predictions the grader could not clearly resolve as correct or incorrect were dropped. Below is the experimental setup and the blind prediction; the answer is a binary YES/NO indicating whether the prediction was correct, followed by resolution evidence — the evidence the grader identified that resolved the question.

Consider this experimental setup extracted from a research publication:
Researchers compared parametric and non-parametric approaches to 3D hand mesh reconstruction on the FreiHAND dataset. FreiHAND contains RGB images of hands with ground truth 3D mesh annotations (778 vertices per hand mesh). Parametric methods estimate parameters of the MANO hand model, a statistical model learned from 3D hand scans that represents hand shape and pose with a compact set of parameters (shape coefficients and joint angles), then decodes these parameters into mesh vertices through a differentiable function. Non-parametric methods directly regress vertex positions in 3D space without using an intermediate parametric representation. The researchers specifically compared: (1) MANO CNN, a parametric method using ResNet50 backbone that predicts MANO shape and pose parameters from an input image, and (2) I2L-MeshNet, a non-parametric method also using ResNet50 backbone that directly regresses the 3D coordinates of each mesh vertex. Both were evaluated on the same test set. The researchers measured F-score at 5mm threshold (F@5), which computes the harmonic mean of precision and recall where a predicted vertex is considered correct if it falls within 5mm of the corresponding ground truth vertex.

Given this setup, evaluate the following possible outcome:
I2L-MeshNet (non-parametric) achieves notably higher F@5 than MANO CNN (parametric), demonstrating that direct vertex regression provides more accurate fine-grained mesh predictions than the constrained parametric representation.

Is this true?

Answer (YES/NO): YES